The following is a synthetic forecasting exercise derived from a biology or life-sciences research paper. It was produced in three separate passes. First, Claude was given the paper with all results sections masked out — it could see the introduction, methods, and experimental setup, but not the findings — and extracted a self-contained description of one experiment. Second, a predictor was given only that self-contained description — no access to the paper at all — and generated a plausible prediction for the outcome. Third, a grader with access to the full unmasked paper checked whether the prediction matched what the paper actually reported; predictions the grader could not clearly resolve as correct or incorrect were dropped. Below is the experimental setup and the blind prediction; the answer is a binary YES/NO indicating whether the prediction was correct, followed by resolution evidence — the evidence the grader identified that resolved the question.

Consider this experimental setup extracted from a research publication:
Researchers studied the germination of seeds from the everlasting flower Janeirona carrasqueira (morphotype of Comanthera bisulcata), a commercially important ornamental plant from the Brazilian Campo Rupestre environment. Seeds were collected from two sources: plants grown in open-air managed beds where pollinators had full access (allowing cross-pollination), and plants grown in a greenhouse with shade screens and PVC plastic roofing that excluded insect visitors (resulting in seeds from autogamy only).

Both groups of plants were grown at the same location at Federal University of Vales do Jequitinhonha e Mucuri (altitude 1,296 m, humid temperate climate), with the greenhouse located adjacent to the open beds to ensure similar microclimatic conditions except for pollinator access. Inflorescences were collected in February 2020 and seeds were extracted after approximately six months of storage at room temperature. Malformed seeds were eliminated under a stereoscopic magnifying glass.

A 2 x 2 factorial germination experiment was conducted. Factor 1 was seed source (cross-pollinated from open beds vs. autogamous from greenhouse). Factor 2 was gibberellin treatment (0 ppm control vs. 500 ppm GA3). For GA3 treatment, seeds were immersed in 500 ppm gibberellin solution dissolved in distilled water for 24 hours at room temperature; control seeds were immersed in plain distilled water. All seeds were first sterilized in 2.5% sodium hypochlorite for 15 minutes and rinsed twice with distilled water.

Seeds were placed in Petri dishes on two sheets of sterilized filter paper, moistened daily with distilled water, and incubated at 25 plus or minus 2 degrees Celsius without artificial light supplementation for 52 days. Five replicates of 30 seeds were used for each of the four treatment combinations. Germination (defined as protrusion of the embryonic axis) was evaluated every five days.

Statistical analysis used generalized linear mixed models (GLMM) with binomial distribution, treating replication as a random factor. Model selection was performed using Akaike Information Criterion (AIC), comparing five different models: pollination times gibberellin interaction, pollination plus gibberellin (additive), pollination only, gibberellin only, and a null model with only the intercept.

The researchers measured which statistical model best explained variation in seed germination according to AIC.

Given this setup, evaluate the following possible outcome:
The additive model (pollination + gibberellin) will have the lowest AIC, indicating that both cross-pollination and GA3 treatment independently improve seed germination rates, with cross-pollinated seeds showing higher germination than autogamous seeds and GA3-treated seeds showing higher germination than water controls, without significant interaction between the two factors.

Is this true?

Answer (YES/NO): NO